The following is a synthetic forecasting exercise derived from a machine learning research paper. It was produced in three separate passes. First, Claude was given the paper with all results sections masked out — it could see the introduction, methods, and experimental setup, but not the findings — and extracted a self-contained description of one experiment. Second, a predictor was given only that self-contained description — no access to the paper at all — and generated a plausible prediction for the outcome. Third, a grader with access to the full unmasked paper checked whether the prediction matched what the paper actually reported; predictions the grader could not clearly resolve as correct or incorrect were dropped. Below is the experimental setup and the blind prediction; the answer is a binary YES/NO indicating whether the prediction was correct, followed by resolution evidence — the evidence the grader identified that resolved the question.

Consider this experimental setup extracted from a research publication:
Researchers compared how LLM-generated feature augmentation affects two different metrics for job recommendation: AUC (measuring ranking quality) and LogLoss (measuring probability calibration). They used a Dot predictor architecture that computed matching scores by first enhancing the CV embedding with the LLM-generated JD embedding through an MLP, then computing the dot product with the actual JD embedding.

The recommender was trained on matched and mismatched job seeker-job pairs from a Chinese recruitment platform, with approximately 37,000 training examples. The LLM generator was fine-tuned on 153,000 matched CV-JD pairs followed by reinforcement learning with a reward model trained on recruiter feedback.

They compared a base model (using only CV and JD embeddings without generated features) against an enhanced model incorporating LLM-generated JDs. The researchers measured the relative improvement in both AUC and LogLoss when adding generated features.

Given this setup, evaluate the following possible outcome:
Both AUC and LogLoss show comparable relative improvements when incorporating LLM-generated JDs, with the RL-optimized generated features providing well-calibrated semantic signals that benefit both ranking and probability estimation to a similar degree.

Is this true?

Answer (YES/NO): NO